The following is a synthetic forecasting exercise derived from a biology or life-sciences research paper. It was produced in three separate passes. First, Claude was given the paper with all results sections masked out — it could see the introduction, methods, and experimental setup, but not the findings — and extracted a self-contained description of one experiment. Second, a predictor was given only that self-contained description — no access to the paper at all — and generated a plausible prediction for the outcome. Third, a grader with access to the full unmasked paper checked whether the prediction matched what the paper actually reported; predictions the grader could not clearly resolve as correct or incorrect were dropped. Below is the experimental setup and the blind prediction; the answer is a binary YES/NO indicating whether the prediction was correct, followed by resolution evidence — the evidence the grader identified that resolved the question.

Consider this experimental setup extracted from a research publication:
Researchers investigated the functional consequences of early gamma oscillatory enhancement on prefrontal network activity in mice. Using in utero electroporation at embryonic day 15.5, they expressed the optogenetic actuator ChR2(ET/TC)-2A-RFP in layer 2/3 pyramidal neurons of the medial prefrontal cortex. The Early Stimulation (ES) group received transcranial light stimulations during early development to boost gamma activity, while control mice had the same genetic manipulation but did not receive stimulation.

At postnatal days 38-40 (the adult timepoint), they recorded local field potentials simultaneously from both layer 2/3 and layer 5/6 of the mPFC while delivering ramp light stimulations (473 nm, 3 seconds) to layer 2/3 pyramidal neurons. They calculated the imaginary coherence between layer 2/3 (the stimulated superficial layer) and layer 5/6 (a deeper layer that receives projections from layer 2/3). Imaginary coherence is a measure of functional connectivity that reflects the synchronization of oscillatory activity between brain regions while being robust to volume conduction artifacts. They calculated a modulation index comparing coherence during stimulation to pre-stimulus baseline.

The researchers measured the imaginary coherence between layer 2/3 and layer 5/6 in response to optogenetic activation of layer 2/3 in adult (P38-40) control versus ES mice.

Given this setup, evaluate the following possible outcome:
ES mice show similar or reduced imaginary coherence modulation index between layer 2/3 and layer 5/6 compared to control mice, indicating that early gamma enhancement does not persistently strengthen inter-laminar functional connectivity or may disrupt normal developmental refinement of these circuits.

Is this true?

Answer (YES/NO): YES